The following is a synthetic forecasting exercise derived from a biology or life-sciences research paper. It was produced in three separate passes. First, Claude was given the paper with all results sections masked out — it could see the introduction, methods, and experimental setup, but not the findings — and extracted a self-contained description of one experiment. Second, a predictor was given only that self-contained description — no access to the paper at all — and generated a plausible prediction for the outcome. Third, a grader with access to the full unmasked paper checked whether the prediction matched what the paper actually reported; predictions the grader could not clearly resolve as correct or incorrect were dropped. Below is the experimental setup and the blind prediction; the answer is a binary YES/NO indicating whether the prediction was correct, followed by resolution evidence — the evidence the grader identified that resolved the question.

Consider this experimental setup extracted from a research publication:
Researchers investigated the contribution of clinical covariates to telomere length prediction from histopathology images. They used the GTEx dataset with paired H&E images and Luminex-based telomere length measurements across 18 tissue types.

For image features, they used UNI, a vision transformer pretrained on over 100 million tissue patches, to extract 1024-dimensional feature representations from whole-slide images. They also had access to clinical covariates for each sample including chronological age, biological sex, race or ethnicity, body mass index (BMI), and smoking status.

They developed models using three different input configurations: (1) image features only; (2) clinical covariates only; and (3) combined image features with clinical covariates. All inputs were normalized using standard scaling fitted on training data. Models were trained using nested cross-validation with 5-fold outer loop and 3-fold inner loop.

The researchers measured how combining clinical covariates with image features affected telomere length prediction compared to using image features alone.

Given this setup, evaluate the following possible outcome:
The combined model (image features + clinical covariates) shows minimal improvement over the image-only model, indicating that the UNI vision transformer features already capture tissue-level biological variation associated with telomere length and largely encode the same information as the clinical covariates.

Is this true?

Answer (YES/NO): YES